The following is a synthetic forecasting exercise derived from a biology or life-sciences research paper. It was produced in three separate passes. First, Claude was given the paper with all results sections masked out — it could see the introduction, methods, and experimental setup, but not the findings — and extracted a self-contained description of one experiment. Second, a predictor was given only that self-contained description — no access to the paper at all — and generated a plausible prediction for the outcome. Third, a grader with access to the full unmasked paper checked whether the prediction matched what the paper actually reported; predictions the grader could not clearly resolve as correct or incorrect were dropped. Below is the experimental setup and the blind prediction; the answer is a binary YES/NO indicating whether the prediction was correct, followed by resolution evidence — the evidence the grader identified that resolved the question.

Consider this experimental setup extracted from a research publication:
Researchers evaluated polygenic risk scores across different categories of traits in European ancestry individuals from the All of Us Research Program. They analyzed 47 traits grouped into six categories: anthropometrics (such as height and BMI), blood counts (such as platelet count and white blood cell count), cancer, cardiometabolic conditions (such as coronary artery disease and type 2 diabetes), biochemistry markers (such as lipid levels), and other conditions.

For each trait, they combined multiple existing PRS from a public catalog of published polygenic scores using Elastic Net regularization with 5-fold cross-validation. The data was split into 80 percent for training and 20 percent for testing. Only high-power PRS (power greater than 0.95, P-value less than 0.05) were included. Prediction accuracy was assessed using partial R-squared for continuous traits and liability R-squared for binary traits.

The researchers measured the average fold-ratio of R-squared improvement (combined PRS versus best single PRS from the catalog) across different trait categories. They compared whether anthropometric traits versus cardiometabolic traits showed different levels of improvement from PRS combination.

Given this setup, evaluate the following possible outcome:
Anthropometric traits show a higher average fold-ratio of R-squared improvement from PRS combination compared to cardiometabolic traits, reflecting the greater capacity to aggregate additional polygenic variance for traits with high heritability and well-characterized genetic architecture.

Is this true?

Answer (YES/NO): NO